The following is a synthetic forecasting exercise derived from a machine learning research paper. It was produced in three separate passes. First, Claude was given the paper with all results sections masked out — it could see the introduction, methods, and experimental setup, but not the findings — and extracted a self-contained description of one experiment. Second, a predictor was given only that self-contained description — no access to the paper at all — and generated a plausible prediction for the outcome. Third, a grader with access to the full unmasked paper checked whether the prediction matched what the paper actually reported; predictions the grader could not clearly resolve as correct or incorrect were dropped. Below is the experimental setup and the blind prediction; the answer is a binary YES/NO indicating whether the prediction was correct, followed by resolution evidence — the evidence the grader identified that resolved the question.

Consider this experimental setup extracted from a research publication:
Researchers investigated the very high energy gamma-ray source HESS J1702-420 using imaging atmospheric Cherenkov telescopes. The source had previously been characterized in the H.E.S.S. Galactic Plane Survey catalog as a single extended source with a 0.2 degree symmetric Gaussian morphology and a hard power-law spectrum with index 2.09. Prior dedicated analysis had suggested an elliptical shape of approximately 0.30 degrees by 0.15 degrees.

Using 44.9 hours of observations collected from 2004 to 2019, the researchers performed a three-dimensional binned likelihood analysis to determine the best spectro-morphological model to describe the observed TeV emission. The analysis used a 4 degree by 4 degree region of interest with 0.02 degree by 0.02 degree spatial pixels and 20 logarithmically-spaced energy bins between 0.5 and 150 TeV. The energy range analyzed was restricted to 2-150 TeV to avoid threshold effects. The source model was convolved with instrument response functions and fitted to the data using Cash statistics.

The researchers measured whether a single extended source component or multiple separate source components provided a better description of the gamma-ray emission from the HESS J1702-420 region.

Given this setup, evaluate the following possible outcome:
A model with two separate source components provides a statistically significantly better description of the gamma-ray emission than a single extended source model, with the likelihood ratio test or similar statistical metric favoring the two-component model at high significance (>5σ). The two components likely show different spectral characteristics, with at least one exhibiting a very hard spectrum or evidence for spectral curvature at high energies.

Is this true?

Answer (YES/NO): YES